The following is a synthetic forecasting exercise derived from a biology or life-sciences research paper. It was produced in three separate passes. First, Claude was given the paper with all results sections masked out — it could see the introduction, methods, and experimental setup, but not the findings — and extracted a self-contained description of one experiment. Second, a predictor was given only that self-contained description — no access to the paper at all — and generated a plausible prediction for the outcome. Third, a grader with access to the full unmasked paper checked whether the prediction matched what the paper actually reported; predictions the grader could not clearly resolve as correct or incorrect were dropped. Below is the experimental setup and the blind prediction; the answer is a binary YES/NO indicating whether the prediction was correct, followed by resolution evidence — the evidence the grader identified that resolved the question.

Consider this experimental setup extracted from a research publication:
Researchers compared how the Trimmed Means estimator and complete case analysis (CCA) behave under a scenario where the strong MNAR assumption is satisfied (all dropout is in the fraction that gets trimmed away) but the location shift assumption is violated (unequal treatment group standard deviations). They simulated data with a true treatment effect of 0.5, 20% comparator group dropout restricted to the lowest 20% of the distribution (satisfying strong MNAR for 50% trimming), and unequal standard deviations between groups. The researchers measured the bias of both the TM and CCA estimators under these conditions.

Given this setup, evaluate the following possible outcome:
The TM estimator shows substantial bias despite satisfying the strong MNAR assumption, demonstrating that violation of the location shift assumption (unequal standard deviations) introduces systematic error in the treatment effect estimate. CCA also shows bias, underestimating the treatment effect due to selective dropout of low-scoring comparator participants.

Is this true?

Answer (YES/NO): YES